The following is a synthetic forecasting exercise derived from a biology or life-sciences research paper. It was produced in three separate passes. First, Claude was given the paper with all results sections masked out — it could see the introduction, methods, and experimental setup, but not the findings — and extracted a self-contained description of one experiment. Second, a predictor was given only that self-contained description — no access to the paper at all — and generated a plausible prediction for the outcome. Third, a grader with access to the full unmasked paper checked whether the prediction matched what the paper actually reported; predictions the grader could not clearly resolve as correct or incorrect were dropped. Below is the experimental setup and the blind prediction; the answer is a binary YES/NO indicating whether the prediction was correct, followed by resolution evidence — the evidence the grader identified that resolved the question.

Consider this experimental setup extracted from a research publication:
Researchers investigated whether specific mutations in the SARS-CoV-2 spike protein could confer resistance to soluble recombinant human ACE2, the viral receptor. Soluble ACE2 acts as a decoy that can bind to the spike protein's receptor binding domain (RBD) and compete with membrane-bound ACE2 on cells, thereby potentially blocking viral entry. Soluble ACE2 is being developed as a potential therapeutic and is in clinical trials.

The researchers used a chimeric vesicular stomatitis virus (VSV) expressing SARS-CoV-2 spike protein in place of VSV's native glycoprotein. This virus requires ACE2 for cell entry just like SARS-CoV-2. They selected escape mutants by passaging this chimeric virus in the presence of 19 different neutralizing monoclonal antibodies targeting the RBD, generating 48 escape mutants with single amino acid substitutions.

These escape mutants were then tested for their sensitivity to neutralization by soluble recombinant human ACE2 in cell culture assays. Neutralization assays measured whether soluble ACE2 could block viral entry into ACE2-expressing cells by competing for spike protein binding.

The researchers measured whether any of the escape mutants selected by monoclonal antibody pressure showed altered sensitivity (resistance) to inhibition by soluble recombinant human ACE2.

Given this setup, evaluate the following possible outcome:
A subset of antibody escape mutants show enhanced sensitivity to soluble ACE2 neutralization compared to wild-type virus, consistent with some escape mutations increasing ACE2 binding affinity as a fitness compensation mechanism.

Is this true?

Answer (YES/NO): YES